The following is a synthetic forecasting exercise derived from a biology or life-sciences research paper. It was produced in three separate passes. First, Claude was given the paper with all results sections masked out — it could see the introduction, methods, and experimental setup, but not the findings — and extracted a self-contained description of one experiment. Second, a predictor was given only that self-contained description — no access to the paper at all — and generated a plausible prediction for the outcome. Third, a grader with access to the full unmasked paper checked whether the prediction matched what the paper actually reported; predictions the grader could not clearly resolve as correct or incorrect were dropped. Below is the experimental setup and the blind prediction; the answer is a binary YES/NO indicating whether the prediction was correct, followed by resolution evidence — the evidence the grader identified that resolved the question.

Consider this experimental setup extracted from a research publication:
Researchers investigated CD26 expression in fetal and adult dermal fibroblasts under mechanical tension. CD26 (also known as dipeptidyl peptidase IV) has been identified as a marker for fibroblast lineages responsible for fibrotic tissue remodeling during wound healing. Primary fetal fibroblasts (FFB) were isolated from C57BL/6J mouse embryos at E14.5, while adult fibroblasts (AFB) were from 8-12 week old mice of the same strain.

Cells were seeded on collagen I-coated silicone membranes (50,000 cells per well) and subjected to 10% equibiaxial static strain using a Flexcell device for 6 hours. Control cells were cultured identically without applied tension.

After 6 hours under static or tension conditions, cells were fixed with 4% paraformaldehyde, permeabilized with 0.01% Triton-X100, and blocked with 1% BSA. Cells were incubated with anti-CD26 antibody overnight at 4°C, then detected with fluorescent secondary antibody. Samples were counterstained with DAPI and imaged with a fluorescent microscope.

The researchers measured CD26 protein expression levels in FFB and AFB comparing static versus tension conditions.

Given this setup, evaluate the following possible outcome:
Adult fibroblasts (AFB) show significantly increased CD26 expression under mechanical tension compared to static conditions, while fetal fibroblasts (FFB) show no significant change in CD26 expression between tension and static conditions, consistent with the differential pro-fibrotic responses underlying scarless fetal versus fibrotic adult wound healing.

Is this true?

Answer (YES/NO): NO